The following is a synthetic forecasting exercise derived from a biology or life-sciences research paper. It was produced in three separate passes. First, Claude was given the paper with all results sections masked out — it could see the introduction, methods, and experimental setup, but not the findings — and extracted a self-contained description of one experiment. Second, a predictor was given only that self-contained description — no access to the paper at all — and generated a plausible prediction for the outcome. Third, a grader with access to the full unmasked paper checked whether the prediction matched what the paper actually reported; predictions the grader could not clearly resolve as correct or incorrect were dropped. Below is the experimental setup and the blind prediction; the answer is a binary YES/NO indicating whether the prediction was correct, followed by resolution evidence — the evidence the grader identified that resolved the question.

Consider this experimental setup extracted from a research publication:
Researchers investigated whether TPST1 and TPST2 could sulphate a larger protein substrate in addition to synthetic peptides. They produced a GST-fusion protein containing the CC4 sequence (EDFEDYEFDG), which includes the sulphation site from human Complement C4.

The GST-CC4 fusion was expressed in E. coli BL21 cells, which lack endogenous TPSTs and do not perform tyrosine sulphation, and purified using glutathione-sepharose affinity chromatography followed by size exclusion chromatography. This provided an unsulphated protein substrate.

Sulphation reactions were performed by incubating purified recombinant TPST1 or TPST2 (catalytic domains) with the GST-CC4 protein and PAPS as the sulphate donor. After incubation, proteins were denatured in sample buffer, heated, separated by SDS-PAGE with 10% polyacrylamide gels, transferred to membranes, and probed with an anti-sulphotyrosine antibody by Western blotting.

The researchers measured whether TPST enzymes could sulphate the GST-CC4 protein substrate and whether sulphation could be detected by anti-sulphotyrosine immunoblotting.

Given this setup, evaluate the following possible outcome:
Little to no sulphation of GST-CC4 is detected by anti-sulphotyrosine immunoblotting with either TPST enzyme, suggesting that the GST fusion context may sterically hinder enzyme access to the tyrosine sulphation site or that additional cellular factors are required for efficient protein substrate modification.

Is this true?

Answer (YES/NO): NO